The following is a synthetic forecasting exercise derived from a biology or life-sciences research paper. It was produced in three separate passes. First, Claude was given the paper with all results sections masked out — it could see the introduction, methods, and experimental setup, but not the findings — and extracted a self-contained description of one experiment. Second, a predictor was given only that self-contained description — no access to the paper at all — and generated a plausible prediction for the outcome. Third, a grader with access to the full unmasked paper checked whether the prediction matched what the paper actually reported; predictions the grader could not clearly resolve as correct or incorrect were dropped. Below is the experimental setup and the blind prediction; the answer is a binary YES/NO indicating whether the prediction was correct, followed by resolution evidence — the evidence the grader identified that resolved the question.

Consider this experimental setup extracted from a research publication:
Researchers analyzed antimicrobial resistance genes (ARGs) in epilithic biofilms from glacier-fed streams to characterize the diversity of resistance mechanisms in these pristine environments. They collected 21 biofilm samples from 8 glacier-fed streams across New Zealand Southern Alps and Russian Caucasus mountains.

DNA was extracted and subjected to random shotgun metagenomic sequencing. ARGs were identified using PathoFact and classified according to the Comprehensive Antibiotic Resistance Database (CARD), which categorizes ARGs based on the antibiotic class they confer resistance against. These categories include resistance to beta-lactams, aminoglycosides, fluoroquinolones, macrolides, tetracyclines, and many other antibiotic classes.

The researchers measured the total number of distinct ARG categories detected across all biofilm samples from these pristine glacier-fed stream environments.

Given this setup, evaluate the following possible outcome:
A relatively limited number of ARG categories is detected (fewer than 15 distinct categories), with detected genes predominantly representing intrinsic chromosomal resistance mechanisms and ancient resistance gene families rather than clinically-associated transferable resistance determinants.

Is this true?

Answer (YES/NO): NO